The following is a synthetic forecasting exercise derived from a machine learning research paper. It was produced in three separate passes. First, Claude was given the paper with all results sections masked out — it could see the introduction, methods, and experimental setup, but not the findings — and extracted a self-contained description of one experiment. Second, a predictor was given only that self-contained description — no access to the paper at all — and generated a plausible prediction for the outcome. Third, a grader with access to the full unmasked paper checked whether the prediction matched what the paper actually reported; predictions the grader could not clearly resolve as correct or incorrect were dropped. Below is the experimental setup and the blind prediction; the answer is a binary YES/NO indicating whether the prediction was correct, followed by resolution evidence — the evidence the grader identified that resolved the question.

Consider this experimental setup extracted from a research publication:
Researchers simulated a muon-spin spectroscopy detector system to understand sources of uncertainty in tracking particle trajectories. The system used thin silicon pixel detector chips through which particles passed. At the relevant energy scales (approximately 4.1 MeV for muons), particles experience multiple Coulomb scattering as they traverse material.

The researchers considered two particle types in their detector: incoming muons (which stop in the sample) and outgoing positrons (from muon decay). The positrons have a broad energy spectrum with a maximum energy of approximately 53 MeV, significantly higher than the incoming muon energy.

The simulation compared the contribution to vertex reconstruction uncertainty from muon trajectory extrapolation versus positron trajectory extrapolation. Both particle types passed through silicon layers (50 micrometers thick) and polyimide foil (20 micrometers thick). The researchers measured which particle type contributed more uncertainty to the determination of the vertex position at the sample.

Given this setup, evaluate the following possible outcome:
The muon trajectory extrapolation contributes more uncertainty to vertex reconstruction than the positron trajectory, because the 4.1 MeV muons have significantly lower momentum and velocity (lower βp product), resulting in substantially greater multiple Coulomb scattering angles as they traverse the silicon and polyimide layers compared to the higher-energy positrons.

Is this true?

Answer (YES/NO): YES